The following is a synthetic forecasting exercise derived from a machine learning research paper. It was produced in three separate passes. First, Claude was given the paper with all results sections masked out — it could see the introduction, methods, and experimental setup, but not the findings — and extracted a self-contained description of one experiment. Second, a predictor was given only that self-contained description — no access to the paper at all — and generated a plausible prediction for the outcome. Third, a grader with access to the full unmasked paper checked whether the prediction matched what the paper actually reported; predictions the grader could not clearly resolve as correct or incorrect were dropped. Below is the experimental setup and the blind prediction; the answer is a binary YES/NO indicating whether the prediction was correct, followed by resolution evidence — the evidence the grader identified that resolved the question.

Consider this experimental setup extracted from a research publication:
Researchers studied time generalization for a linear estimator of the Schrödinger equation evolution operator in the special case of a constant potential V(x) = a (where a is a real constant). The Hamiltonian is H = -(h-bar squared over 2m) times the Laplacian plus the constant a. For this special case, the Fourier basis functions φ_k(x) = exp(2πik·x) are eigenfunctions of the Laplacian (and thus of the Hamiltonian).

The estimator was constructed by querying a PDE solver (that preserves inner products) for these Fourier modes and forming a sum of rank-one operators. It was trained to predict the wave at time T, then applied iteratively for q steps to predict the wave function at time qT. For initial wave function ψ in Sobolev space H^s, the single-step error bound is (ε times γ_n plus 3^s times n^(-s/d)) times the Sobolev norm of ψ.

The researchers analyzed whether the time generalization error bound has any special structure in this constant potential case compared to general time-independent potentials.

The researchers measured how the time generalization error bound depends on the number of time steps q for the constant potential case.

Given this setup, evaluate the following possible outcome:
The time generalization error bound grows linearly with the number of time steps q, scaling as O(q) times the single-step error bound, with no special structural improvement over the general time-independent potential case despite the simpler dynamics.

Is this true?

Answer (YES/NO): NO